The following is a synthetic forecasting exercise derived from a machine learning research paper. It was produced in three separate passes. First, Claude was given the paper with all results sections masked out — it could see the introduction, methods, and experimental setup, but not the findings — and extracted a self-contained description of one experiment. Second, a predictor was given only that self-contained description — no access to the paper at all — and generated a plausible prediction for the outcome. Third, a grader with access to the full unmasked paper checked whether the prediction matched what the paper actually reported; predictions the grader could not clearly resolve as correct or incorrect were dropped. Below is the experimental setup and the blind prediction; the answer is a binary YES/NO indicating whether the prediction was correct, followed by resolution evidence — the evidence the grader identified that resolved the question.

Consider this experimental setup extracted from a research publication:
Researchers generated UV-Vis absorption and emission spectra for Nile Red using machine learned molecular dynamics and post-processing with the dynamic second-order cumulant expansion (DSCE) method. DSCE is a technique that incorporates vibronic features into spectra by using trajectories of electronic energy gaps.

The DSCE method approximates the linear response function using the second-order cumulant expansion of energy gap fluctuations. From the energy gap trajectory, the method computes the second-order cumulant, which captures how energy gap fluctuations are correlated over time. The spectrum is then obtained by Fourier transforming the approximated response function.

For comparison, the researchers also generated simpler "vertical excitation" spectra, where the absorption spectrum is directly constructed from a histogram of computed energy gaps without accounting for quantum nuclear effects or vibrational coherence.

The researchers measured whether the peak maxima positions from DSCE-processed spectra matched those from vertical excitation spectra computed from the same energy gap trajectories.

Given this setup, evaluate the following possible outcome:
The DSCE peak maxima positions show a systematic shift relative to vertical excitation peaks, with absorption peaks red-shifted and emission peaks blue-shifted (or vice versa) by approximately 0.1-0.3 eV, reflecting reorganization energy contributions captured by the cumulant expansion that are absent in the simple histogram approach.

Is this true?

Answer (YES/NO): NO